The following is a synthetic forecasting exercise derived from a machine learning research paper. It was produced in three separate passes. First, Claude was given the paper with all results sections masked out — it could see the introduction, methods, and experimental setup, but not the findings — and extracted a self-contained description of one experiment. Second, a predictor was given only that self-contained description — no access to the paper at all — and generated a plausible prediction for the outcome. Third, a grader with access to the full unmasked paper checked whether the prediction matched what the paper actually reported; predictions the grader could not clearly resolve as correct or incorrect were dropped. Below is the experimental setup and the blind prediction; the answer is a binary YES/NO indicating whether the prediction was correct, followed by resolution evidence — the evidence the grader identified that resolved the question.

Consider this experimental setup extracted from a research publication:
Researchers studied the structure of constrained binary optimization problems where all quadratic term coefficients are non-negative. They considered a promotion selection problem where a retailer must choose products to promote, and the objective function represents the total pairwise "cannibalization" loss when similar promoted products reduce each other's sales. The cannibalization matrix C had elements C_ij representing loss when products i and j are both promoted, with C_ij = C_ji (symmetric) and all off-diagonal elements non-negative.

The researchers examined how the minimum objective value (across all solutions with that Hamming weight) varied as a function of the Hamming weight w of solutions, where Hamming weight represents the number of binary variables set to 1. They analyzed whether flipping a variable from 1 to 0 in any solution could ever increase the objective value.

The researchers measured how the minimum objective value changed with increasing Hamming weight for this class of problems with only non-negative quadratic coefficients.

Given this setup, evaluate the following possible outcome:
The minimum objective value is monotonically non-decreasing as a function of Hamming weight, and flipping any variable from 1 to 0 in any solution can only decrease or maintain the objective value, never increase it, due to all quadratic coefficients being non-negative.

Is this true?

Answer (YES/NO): YES